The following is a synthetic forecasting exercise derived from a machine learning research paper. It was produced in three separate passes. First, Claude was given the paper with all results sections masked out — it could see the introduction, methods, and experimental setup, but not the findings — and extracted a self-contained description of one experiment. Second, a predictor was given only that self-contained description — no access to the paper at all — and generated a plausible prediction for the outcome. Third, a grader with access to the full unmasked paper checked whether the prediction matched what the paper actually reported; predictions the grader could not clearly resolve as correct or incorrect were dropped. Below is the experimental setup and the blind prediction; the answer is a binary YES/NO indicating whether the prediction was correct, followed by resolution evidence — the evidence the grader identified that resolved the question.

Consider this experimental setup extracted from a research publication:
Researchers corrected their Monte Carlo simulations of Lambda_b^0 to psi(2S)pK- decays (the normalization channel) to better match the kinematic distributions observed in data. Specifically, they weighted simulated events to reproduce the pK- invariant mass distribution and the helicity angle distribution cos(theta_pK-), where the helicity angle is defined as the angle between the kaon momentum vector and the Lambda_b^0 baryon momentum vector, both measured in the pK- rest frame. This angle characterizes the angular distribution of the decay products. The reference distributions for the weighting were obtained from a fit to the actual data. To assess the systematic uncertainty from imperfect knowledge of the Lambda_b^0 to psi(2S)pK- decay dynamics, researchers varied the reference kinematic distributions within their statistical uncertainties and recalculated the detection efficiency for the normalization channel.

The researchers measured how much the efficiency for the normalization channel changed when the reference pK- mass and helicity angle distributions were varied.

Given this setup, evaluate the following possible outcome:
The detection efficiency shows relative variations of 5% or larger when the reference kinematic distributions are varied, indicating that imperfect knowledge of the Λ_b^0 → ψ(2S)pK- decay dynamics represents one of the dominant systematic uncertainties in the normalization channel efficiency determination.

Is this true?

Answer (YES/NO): NO